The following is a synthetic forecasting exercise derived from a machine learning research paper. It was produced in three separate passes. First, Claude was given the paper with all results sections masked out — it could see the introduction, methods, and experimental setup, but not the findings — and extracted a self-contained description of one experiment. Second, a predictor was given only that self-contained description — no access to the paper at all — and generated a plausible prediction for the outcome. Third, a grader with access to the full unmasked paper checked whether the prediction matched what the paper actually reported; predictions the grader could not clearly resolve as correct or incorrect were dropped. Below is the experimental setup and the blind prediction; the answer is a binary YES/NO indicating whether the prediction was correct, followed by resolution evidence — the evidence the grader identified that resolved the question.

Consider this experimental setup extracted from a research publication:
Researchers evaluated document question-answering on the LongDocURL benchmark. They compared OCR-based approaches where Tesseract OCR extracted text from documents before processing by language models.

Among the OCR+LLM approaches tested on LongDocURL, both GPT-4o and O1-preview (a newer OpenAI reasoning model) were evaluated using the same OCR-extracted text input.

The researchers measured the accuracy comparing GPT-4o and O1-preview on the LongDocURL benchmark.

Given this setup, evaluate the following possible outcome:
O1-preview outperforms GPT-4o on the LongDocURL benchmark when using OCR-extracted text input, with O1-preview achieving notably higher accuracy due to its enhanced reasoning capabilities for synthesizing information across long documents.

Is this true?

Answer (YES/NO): NO